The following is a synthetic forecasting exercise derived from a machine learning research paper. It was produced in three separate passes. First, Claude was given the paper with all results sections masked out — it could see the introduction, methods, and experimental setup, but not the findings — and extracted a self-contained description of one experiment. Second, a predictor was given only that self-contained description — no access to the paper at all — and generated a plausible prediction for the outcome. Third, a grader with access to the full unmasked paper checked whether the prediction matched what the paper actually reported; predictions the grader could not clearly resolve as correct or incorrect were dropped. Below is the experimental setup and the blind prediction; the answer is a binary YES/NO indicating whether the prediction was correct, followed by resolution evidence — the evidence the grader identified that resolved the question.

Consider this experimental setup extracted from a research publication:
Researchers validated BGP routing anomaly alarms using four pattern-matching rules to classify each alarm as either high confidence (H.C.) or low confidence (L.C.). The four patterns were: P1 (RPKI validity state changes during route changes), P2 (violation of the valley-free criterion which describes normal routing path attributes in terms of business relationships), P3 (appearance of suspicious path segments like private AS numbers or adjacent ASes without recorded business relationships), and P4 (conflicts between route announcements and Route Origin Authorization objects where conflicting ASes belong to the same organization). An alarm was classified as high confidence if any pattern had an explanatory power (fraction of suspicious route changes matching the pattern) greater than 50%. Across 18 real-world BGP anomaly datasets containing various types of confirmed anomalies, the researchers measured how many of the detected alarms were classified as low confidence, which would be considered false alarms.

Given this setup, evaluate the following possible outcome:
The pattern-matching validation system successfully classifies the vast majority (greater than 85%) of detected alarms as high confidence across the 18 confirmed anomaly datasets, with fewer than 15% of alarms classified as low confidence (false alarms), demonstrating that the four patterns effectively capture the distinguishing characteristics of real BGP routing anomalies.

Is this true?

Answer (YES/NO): YES